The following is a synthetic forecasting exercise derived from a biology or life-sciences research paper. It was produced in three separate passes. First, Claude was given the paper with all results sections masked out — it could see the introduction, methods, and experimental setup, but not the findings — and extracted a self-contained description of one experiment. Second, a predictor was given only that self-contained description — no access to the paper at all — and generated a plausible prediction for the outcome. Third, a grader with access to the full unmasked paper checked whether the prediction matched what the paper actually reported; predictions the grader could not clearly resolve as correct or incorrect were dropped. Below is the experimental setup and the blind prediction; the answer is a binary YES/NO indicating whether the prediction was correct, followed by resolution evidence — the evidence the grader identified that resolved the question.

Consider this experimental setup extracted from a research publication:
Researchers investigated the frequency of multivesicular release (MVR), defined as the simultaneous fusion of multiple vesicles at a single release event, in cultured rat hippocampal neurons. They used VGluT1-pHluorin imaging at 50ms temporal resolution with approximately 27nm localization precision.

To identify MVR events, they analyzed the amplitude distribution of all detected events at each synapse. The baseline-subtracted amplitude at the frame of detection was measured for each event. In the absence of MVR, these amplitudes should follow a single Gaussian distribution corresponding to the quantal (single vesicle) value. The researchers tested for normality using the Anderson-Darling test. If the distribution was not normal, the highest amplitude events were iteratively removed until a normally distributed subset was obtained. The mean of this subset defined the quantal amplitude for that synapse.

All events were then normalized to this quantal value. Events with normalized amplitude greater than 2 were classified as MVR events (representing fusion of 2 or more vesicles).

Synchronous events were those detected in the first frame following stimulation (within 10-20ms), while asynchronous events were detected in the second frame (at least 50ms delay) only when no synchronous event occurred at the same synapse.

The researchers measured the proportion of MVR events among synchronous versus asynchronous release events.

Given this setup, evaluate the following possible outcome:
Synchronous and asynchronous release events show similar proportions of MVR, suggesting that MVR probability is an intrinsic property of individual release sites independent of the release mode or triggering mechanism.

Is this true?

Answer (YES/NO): NO